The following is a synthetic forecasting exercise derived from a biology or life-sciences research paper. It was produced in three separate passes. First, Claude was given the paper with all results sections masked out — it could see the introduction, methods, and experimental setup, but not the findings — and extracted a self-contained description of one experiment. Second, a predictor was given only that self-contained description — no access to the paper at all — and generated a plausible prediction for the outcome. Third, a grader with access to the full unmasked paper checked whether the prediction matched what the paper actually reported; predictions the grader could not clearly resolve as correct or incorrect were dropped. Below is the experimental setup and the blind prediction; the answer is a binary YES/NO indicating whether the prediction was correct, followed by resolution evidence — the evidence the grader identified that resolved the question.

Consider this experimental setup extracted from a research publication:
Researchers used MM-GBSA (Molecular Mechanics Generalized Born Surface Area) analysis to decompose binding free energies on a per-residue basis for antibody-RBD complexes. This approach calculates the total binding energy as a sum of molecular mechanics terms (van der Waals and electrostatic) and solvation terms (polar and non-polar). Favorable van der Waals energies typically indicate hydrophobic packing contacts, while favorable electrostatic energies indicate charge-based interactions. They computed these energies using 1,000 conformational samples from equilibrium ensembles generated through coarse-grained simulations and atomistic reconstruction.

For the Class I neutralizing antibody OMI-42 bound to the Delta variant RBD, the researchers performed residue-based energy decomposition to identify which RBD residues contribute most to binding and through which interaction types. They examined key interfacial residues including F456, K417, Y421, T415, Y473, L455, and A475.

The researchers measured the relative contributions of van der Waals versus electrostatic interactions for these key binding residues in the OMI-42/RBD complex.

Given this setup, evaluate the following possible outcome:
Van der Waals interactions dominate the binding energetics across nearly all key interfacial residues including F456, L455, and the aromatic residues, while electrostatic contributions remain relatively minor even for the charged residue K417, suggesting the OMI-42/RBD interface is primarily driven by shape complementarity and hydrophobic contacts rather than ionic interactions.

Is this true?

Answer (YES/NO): YES